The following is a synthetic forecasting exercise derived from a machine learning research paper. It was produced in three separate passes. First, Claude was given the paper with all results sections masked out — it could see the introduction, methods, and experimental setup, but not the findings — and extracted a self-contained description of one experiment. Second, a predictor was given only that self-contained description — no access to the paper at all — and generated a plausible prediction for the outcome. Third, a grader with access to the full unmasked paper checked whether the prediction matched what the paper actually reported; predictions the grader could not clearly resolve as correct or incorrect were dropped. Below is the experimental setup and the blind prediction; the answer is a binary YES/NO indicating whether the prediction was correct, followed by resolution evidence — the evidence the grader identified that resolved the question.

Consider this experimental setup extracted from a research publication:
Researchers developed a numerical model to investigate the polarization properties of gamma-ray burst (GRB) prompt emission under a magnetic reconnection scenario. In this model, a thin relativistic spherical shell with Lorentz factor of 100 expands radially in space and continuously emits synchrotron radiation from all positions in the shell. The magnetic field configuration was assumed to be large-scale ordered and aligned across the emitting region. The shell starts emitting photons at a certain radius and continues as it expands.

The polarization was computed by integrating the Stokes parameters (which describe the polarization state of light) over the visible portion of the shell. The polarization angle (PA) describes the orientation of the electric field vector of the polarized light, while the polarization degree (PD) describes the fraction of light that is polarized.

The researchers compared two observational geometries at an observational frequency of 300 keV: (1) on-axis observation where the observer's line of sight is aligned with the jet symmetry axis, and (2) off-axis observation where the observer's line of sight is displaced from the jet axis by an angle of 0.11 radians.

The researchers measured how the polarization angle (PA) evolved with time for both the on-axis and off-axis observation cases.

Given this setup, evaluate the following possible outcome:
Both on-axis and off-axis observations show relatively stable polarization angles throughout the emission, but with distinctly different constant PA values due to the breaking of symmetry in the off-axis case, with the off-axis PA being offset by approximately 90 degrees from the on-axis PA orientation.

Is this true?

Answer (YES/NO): NO